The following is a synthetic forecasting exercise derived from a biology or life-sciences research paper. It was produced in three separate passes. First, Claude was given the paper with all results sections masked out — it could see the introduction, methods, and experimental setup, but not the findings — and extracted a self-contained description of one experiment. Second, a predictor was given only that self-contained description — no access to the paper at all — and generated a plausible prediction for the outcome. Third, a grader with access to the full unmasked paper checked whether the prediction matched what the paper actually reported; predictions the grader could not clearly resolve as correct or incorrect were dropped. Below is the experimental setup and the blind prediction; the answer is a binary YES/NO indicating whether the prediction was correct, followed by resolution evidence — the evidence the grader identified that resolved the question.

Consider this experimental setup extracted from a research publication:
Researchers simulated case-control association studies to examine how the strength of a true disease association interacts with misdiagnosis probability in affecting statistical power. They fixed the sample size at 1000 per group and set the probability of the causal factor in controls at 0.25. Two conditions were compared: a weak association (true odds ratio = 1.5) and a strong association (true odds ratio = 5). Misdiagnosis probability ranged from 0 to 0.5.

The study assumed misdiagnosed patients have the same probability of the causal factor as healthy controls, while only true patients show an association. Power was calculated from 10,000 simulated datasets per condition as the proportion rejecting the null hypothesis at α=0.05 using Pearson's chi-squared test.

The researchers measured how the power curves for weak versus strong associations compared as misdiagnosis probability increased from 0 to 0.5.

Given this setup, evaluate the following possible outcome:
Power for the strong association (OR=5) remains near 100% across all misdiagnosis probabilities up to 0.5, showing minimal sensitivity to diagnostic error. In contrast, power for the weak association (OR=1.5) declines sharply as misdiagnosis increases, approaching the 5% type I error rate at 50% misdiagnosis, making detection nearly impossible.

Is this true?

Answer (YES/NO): NO